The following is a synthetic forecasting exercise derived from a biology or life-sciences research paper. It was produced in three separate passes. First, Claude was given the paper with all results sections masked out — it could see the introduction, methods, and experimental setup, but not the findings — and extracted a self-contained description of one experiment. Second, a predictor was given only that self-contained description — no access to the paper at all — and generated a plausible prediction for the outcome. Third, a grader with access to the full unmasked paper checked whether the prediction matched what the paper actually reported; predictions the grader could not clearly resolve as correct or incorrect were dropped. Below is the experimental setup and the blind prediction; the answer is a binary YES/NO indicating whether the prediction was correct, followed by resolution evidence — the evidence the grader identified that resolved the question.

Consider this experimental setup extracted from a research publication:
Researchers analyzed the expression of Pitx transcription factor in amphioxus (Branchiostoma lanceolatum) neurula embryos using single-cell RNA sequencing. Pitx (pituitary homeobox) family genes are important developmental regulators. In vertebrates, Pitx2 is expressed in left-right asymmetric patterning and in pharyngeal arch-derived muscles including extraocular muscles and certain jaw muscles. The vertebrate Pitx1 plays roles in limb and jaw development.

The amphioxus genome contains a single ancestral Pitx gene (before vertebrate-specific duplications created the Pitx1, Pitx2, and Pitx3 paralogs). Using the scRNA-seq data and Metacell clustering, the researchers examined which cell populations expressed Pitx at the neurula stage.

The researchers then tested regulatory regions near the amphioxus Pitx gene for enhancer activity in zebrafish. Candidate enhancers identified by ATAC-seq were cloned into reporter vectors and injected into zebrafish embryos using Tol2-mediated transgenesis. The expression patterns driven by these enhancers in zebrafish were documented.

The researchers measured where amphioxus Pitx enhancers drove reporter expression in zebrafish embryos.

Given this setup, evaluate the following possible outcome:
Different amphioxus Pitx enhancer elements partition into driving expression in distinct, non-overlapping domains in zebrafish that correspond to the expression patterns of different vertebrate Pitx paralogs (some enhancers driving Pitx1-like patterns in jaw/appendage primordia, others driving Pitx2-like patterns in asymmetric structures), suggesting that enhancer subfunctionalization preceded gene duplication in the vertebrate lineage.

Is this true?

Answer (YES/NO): NO